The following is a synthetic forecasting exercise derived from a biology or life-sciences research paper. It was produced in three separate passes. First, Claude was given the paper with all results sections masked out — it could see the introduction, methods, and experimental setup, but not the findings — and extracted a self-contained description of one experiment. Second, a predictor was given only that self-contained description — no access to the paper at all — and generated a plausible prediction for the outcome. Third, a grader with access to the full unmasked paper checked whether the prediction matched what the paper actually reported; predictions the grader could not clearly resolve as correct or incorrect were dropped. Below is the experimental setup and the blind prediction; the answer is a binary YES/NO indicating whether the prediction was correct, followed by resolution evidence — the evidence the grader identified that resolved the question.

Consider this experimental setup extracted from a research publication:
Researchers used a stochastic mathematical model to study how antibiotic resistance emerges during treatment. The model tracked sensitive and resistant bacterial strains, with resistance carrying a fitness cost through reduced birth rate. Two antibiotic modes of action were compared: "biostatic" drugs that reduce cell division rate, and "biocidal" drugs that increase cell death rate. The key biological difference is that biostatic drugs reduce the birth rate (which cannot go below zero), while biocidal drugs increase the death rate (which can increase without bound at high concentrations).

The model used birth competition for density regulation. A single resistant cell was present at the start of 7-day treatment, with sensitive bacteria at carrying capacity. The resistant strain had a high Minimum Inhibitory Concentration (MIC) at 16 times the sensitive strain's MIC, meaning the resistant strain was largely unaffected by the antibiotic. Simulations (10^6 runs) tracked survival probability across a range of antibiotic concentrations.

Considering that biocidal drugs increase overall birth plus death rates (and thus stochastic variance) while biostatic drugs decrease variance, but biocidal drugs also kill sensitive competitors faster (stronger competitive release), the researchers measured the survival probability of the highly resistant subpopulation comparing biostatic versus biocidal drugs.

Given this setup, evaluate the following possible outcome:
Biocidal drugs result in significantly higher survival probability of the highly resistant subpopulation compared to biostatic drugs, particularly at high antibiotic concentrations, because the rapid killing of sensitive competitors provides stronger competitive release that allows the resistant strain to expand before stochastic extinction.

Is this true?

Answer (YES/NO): NO